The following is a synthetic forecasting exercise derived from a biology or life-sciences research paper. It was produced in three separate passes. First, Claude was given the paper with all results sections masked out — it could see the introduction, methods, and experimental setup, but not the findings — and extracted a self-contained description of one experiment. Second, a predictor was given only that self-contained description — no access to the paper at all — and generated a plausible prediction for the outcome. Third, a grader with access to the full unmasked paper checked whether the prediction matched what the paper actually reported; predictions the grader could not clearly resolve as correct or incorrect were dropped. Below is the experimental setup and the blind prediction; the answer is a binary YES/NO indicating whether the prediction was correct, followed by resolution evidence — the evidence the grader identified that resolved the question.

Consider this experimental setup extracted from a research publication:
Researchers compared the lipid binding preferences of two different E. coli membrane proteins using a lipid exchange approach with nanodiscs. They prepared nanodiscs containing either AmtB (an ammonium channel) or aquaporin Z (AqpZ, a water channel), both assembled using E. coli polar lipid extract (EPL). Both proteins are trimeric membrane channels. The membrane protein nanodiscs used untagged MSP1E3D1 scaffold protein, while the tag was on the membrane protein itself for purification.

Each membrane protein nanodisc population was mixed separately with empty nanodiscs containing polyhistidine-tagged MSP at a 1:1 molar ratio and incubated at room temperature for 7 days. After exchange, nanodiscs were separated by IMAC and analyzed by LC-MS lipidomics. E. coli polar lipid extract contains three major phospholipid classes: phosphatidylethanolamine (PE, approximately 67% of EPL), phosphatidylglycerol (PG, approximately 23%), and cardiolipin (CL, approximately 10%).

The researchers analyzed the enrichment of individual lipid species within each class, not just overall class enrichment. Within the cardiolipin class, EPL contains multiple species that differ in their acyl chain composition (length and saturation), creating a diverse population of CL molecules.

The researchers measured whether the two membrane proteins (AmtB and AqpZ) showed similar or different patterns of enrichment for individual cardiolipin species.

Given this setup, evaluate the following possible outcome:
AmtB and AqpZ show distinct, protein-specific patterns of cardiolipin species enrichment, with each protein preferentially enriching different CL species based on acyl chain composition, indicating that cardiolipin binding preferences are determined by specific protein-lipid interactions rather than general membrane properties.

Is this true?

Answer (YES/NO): NO